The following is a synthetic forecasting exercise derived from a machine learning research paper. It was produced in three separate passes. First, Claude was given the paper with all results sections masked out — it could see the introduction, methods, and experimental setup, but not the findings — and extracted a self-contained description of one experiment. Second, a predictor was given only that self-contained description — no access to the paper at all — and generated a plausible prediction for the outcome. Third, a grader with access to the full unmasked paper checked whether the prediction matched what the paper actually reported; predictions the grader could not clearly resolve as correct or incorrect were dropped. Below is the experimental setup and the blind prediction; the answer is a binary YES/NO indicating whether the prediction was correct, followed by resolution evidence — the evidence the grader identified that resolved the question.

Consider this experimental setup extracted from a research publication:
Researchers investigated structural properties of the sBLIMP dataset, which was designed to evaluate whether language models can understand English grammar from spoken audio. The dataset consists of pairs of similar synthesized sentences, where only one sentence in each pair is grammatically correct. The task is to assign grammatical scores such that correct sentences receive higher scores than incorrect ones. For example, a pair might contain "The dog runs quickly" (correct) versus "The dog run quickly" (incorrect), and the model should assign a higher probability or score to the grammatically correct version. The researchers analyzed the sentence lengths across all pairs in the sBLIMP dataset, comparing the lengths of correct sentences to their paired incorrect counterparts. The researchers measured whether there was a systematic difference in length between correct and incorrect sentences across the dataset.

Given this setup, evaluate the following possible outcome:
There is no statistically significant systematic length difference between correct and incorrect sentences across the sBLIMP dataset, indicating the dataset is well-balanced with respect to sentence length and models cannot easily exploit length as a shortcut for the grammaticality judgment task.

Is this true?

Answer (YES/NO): NO